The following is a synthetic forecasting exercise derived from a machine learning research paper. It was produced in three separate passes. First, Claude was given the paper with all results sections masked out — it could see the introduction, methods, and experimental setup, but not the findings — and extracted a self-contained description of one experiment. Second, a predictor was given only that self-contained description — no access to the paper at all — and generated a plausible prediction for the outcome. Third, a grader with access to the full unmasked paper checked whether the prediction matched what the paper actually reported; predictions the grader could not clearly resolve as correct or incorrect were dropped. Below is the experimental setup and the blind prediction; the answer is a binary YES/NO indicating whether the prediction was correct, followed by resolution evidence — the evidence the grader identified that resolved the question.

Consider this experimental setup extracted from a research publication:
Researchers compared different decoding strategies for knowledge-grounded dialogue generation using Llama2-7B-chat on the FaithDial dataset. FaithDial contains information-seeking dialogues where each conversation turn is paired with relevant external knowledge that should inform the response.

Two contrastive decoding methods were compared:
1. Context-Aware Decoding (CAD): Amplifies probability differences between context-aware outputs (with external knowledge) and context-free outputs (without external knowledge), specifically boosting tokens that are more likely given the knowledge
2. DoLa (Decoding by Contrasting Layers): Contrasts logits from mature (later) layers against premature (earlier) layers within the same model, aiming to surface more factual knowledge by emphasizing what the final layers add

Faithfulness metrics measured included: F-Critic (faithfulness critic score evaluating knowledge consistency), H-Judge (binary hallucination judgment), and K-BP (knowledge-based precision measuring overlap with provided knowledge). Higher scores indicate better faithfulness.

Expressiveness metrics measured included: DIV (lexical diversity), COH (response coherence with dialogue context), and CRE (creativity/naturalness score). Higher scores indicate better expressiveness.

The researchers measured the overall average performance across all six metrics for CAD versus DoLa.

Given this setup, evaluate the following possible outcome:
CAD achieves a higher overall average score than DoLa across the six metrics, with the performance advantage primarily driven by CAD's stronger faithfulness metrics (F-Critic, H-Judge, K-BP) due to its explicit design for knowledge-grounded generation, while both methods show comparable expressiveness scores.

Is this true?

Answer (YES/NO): NO